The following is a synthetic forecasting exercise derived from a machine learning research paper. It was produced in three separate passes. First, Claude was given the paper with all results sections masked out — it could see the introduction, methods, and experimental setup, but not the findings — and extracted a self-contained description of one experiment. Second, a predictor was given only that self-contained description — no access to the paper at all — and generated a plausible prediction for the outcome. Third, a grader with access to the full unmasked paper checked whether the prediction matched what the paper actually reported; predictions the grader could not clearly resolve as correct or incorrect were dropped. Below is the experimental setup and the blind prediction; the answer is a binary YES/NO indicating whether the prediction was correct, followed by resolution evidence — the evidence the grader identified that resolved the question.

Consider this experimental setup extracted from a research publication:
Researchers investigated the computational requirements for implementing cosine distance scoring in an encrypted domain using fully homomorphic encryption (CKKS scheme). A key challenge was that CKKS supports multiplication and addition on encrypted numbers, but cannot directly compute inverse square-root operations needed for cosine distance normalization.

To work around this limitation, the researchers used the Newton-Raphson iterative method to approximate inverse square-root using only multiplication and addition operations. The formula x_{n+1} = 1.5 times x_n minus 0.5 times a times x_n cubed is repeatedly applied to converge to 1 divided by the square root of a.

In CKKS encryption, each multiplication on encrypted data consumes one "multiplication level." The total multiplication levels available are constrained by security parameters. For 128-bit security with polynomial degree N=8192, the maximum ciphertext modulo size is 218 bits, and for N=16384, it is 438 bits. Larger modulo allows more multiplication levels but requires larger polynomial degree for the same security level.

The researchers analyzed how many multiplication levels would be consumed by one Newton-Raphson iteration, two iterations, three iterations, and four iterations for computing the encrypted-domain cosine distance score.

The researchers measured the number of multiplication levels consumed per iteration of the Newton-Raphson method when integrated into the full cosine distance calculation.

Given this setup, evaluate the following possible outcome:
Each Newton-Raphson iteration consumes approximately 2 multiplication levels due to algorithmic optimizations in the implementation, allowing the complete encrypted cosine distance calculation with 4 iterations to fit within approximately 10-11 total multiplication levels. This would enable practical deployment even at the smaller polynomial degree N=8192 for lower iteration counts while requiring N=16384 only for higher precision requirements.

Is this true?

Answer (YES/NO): NO